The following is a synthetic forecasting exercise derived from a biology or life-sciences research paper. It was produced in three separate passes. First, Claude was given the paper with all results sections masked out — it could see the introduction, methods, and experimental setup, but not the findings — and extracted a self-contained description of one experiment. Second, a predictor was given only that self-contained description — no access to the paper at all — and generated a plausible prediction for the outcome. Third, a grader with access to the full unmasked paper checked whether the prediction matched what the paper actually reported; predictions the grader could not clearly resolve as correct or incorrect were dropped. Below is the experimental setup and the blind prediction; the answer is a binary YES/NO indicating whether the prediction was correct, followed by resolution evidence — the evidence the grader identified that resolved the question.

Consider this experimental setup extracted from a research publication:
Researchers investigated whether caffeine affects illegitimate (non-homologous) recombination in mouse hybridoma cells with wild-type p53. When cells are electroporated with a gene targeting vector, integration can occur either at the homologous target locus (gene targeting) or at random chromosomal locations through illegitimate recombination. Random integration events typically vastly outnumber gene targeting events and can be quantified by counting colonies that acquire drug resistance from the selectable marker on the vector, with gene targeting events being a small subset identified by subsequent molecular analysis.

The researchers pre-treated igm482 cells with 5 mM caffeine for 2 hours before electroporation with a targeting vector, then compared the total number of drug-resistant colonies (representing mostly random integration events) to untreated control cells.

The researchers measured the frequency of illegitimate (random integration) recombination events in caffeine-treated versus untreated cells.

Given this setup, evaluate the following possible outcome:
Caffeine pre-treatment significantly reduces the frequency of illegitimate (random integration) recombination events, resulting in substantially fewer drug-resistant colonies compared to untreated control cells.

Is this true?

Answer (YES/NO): NO